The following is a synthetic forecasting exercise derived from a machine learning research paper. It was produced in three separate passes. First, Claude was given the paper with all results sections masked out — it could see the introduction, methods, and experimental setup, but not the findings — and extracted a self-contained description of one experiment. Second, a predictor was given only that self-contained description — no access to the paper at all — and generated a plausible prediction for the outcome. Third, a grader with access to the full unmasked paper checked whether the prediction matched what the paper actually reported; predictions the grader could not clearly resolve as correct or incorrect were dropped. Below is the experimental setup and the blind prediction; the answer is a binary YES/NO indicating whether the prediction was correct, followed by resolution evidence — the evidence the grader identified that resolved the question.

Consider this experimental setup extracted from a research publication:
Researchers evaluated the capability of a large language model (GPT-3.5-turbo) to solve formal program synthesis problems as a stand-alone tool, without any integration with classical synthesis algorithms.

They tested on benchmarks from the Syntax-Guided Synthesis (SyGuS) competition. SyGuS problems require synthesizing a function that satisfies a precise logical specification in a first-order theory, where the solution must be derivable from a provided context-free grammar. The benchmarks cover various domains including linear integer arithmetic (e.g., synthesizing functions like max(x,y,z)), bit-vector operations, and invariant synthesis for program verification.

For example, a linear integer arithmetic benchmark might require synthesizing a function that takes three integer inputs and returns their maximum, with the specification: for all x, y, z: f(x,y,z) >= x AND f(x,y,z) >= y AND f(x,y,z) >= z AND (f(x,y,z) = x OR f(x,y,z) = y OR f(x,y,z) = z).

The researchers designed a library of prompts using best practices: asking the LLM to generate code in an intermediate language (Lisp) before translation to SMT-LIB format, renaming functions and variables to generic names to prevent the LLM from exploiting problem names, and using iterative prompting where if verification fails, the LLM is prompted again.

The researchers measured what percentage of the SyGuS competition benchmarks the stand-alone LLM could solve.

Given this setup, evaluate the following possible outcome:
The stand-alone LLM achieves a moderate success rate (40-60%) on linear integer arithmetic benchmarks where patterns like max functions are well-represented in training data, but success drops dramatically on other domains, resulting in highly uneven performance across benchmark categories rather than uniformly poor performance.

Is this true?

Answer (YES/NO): NO